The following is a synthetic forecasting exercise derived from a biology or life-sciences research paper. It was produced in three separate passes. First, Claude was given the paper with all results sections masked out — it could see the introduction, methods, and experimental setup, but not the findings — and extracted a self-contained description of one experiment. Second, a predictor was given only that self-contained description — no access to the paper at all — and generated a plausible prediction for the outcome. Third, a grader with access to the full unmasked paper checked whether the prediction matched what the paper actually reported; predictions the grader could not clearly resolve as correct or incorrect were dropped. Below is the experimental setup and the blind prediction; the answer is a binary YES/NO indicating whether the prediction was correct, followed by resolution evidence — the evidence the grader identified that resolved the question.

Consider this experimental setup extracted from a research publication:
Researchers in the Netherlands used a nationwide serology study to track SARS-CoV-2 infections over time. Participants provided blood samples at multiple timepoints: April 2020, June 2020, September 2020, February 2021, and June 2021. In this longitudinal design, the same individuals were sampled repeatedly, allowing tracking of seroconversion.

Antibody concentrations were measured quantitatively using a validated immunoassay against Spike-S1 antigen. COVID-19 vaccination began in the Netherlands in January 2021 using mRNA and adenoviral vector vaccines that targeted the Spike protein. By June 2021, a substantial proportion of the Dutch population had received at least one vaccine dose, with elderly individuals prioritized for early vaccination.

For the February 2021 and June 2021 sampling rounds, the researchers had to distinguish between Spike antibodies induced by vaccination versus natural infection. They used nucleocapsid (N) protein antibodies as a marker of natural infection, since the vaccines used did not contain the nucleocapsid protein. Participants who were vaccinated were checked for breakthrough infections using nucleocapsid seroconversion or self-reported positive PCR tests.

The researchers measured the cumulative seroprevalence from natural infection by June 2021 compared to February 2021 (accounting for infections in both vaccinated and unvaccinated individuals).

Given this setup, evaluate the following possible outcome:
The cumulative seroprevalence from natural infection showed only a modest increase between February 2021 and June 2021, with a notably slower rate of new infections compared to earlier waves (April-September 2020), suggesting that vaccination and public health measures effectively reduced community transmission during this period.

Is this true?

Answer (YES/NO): NO